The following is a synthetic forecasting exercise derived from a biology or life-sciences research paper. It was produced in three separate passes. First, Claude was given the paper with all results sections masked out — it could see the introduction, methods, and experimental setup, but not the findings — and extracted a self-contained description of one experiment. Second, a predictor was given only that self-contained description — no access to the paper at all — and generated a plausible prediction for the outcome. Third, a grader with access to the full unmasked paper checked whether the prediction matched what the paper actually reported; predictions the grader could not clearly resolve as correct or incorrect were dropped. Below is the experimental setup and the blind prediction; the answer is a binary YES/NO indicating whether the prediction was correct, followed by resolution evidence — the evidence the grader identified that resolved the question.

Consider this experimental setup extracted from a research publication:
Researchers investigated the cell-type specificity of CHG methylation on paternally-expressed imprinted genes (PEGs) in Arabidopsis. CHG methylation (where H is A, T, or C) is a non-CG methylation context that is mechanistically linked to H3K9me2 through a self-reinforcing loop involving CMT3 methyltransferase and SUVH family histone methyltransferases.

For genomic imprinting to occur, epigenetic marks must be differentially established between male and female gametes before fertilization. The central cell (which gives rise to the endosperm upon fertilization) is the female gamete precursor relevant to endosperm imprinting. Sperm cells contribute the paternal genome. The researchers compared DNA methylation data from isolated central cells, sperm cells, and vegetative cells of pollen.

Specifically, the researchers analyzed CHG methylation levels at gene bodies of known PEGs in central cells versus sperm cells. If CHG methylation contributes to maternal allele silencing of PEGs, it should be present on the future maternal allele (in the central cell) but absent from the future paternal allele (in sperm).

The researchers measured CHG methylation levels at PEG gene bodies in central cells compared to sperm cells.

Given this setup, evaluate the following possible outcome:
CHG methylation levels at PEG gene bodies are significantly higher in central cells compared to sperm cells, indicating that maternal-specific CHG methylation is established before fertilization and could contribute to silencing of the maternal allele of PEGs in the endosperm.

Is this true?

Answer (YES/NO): YES